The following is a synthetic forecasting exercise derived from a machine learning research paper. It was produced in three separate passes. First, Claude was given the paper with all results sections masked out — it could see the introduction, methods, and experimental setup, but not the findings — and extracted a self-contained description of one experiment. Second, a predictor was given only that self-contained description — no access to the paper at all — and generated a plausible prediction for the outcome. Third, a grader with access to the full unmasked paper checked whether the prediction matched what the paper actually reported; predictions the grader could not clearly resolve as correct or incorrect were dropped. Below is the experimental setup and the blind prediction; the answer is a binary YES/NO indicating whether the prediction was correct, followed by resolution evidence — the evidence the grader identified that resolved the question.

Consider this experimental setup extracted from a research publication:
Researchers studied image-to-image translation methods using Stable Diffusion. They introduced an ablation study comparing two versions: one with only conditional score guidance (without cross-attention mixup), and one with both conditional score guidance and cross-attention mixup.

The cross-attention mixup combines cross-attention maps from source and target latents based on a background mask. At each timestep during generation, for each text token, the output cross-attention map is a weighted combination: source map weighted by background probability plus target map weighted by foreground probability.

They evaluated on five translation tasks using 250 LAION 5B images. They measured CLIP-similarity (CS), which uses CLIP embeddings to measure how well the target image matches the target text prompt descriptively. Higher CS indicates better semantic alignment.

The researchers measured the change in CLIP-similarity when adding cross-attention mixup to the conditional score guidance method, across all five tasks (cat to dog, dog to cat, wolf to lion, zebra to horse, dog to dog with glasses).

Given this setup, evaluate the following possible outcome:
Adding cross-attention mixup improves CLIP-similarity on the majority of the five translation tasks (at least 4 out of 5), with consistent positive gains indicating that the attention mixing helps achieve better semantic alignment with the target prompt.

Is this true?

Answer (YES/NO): NO